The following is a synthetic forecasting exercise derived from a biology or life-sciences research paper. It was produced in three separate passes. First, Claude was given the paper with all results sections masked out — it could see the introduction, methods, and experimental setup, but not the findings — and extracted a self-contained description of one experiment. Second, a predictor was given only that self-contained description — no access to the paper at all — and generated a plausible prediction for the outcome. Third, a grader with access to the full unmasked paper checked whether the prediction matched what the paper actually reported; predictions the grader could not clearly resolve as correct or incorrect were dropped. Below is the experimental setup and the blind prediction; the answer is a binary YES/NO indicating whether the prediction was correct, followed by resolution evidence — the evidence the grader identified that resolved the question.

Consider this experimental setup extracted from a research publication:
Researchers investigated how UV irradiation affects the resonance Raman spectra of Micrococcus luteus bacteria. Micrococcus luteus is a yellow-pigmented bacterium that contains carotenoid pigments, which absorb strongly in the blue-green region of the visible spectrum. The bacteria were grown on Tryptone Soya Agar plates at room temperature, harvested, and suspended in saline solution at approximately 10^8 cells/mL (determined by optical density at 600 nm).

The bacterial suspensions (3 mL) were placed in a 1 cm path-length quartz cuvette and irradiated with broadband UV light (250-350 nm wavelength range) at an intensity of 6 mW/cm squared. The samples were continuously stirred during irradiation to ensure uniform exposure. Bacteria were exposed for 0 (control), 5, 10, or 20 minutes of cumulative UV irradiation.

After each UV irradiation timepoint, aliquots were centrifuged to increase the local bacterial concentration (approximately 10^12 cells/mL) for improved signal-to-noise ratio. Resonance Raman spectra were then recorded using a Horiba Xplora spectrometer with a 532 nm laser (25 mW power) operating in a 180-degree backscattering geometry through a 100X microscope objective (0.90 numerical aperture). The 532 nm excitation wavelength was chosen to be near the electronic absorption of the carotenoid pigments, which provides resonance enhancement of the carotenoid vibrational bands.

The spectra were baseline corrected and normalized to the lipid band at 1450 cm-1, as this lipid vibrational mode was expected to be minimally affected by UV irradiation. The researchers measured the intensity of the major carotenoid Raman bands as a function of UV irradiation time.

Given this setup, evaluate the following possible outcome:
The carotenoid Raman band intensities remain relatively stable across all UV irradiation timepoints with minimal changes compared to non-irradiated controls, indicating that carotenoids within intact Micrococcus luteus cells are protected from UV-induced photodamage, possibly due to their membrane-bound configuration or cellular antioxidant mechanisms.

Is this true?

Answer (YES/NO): NO